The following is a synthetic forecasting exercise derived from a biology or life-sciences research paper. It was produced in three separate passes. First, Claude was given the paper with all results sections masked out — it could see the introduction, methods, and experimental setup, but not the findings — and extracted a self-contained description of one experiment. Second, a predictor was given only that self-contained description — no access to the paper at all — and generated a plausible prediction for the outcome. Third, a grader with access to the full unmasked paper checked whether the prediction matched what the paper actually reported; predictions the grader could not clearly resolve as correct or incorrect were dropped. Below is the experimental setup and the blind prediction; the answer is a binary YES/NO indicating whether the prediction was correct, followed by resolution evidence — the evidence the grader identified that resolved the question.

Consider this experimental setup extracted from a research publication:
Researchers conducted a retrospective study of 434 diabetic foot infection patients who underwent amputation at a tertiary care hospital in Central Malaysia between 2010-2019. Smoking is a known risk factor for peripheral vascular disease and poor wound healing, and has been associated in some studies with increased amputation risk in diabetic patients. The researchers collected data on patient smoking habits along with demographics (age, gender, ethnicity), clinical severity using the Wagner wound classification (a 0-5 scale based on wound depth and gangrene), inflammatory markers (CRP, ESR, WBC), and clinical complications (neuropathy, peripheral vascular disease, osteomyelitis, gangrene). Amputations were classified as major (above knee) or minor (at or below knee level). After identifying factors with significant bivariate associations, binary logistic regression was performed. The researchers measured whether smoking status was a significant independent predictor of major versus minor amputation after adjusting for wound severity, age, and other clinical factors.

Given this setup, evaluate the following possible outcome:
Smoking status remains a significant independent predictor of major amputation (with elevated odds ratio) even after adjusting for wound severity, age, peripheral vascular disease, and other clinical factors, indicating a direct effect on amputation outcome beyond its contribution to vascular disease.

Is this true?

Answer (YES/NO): NO